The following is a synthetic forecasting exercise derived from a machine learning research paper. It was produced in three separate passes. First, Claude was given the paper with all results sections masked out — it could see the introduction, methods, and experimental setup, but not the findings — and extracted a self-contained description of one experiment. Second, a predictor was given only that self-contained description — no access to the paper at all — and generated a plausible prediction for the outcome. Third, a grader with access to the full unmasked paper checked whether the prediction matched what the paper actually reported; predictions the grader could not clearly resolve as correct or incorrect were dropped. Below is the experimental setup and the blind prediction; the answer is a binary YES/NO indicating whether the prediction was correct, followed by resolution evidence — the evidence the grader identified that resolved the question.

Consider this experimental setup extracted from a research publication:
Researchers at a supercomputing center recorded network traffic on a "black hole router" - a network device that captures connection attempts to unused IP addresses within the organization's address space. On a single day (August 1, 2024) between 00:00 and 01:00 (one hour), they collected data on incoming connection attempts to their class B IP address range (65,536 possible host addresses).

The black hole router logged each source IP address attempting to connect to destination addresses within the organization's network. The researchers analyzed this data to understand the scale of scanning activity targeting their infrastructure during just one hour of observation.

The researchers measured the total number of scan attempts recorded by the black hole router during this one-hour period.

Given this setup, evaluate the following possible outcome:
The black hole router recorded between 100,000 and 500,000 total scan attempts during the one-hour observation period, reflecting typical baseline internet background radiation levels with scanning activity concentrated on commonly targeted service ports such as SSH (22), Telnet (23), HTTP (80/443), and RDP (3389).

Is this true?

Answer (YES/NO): NO